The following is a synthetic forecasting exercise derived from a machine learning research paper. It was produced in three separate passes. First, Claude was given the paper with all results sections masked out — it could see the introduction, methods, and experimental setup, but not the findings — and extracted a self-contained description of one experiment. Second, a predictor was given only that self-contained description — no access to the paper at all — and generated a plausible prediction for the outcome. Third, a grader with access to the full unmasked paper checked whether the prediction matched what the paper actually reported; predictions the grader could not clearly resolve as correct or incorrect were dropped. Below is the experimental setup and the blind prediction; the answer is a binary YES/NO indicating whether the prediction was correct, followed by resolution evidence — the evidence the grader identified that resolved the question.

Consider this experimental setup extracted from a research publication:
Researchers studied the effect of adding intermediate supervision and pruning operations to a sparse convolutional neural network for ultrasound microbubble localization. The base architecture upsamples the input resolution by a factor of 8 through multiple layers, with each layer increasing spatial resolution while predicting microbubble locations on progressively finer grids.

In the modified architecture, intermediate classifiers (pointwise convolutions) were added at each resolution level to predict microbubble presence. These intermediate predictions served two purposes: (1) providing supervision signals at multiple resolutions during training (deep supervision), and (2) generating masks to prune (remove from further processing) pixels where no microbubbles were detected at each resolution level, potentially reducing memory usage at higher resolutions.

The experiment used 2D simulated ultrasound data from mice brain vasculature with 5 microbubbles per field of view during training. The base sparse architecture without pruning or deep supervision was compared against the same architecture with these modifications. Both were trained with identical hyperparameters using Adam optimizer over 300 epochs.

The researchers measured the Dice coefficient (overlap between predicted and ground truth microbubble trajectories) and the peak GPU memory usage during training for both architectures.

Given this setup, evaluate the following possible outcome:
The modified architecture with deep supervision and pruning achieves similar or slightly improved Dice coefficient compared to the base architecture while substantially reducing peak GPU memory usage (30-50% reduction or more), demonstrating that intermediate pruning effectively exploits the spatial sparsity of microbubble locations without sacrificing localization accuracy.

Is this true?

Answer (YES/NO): NO